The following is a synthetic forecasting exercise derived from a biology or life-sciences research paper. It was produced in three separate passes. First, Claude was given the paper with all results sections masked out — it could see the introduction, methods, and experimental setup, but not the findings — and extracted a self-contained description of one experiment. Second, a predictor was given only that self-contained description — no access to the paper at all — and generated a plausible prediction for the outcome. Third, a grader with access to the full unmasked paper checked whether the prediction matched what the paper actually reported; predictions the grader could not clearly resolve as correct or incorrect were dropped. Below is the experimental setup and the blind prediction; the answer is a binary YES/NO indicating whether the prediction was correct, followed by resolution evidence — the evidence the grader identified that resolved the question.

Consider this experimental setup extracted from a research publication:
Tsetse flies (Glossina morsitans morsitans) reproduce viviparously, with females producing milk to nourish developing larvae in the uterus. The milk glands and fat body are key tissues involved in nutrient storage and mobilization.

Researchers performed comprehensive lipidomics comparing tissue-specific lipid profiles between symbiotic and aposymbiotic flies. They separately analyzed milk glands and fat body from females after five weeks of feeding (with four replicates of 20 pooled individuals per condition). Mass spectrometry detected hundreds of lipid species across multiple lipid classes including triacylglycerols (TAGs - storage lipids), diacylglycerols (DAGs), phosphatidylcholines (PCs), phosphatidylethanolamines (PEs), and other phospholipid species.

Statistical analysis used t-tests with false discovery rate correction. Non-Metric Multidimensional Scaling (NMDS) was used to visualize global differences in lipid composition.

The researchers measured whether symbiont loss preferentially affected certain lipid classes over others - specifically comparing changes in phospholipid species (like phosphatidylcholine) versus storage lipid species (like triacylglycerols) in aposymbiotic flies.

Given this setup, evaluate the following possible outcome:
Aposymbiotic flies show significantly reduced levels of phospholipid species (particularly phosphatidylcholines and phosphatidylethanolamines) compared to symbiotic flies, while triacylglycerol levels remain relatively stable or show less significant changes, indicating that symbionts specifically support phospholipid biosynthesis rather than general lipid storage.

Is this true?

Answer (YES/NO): NO